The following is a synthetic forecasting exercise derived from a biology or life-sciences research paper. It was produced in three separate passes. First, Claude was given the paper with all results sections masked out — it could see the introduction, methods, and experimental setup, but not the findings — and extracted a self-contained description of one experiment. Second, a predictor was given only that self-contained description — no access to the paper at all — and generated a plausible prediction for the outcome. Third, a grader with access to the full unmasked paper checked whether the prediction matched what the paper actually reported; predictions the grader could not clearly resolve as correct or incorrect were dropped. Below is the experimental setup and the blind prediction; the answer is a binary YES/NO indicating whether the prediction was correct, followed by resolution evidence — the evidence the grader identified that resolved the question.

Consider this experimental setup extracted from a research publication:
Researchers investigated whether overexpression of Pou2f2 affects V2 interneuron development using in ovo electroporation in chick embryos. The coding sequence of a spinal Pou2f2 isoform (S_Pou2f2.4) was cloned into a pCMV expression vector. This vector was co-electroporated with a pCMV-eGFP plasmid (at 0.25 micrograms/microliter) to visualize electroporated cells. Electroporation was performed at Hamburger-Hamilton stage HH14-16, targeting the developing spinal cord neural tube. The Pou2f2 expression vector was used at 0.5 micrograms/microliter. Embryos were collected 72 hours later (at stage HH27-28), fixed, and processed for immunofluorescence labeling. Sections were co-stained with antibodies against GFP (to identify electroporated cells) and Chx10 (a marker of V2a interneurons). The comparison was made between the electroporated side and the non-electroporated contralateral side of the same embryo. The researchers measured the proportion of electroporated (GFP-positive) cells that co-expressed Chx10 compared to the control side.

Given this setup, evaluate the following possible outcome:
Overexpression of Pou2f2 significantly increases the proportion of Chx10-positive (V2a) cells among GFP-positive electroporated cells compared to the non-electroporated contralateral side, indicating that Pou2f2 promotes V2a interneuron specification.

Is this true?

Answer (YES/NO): NO